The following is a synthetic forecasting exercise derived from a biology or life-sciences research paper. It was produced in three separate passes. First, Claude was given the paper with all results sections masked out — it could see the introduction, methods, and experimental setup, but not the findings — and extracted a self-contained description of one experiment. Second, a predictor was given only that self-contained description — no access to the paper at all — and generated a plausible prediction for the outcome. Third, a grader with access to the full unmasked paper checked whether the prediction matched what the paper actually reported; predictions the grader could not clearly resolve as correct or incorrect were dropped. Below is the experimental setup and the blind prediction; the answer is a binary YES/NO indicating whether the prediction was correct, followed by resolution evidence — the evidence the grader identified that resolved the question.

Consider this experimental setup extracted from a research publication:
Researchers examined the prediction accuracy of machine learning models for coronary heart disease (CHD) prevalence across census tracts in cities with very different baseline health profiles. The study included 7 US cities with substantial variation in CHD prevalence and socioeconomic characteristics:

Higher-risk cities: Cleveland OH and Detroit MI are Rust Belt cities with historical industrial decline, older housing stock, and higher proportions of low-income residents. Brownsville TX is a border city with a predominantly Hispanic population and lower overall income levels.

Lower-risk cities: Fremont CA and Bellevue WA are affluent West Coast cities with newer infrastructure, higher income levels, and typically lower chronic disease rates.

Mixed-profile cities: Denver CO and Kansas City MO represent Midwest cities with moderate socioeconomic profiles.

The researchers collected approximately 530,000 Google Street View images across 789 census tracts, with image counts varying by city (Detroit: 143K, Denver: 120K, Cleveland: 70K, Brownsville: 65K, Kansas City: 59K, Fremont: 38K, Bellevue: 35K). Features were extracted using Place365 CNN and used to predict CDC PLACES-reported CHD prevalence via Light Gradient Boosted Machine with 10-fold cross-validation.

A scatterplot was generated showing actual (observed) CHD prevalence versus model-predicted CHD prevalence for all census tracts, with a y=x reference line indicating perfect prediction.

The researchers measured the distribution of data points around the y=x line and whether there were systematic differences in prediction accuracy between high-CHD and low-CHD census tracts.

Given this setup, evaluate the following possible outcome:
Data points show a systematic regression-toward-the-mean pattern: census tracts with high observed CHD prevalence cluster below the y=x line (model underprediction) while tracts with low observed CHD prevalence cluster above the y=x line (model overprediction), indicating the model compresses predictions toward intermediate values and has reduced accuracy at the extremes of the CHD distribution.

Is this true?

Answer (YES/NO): NO